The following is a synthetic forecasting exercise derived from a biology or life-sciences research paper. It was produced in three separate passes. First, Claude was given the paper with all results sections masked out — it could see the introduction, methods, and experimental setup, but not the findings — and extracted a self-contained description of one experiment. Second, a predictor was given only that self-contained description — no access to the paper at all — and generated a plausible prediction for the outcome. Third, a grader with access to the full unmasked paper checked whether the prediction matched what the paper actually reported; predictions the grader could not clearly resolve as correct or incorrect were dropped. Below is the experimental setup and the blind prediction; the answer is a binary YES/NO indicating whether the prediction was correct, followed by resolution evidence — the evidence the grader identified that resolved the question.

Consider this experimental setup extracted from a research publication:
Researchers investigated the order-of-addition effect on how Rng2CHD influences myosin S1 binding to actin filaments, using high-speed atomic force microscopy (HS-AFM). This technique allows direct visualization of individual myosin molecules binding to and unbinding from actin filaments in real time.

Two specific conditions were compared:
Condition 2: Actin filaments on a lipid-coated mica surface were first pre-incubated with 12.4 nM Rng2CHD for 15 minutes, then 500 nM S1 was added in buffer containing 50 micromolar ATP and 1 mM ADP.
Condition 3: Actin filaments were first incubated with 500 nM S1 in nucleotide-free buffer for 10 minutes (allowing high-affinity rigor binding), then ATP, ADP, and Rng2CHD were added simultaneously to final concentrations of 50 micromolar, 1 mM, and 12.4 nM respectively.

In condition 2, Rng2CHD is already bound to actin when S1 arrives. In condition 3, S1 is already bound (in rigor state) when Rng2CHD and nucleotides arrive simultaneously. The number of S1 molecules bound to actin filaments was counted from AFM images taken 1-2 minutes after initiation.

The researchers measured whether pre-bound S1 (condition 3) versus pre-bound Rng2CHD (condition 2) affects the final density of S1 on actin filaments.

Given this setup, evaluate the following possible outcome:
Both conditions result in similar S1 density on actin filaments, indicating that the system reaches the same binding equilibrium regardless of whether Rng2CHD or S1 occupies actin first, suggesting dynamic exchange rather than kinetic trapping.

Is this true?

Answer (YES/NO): NO